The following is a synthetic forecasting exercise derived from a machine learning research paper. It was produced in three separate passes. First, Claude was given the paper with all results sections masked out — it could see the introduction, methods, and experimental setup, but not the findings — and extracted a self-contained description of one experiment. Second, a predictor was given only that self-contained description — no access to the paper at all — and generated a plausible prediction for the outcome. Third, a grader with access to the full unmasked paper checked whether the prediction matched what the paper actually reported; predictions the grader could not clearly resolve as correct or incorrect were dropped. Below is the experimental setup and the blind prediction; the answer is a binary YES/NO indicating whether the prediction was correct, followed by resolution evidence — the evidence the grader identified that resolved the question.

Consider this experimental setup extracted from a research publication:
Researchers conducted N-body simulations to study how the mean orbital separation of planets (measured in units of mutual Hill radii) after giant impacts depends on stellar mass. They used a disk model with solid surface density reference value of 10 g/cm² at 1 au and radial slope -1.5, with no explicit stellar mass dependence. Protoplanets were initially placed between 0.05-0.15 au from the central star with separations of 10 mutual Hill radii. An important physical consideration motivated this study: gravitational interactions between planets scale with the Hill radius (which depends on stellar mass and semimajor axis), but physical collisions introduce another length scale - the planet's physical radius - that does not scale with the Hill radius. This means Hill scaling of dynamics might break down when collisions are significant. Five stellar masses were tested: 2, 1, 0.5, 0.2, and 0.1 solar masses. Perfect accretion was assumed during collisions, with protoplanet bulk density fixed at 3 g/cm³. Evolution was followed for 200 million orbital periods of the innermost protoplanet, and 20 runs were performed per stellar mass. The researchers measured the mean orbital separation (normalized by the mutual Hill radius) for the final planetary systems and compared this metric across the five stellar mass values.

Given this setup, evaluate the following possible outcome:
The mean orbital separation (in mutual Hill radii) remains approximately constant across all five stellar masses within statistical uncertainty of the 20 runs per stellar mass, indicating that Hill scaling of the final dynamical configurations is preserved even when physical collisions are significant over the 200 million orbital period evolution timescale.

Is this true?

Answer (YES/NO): YES